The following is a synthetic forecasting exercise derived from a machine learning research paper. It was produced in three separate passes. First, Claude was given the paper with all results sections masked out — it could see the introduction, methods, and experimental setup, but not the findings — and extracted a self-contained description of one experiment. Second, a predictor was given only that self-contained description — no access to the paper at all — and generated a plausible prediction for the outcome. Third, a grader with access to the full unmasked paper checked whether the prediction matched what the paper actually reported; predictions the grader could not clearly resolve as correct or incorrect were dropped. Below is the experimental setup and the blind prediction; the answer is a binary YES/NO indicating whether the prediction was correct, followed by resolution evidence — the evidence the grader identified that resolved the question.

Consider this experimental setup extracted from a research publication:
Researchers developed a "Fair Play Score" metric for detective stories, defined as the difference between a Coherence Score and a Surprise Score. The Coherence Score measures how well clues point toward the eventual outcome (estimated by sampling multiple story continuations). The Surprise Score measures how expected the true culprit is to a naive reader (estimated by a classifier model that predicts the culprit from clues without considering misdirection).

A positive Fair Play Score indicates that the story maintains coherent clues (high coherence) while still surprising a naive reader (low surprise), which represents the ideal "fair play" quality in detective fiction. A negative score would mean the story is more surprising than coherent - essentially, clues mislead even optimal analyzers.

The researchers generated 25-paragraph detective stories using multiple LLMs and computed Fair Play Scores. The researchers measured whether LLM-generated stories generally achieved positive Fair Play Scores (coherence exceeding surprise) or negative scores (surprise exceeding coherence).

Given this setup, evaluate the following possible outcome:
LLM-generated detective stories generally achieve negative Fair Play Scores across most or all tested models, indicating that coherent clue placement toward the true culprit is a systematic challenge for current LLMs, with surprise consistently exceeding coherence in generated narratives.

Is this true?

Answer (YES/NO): NO